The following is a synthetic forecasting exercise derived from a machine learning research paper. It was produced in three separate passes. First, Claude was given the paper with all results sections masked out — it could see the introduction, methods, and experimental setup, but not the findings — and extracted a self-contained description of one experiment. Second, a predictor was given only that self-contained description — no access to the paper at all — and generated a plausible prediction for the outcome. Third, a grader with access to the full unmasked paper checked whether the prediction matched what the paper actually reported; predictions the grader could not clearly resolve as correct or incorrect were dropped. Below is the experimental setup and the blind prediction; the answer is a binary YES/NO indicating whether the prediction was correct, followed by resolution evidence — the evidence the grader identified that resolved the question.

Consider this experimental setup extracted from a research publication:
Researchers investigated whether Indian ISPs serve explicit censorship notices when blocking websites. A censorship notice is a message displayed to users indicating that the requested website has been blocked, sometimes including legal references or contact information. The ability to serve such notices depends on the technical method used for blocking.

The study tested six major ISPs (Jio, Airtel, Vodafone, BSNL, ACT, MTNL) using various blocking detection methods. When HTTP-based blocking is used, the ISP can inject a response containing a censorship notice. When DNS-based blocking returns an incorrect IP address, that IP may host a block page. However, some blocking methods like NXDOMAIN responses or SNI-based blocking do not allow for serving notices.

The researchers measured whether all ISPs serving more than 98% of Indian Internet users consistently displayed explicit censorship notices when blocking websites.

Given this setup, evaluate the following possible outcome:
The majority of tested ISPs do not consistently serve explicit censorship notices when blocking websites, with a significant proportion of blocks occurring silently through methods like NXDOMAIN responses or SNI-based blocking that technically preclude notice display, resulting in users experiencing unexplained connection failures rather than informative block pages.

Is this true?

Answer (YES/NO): YES